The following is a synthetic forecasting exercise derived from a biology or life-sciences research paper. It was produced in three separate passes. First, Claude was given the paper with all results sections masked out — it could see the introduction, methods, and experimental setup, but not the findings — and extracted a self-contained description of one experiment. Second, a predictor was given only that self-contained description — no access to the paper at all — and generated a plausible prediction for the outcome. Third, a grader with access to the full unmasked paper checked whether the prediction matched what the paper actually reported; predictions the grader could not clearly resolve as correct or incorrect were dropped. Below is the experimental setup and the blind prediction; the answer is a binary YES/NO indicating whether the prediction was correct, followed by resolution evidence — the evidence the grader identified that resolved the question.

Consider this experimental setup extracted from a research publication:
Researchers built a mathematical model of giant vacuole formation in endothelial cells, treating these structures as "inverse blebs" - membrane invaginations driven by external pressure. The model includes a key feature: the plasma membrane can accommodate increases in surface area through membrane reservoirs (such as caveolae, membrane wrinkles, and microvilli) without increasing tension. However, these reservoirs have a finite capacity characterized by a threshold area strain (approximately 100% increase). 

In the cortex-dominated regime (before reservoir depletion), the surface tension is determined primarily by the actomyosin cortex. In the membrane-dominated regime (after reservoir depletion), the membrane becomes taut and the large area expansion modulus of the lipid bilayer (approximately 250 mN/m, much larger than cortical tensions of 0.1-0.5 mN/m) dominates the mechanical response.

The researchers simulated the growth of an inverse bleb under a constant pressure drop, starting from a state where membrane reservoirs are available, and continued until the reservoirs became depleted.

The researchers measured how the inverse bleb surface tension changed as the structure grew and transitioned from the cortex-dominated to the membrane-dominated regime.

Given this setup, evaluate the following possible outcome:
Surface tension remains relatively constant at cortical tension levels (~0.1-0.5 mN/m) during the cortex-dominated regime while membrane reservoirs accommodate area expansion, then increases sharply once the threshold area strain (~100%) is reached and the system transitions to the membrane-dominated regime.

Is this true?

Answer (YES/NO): YES